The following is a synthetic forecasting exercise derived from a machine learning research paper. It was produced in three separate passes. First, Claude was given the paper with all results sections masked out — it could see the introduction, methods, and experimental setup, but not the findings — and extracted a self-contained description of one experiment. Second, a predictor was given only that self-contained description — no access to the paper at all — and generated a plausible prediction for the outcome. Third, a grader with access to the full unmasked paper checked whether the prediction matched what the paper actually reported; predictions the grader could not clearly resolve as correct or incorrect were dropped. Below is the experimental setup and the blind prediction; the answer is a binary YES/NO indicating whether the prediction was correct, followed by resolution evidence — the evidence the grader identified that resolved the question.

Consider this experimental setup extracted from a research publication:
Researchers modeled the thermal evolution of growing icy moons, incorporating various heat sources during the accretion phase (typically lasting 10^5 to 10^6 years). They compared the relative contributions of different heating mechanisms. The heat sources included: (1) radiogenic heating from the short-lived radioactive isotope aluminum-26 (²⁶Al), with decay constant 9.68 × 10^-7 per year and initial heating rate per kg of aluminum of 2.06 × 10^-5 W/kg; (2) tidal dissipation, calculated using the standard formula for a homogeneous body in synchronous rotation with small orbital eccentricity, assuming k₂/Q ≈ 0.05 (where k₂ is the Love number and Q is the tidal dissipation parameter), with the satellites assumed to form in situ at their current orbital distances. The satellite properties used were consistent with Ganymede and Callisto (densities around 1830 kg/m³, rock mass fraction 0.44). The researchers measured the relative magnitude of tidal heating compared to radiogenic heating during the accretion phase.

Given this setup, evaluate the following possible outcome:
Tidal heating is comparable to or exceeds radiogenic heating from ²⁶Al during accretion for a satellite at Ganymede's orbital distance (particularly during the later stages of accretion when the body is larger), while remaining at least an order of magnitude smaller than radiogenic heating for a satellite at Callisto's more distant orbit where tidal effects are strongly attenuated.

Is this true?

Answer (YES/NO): NO